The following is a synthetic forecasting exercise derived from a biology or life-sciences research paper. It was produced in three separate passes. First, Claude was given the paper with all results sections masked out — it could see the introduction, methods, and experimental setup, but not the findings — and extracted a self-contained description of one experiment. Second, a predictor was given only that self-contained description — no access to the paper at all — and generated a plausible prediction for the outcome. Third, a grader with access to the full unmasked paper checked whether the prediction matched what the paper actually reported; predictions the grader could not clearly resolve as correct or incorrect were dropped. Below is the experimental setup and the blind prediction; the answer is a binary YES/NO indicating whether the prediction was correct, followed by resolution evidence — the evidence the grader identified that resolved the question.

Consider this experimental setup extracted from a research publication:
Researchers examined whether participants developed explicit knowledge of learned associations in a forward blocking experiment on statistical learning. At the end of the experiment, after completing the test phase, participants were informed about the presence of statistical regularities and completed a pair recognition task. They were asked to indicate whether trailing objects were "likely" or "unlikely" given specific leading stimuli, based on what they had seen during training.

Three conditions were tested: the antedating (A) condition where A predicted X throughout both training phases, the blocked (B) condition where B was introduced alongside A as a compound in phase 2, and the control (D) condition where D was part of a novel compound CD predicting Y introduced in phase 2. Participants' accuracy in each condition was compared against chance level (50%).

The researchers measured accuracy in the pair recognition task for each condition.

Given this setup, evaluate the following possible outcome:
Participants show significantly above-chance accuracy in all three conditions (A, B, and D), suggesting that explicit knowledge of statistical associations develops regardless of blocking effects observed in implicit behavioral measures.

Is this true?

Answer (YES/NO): YES